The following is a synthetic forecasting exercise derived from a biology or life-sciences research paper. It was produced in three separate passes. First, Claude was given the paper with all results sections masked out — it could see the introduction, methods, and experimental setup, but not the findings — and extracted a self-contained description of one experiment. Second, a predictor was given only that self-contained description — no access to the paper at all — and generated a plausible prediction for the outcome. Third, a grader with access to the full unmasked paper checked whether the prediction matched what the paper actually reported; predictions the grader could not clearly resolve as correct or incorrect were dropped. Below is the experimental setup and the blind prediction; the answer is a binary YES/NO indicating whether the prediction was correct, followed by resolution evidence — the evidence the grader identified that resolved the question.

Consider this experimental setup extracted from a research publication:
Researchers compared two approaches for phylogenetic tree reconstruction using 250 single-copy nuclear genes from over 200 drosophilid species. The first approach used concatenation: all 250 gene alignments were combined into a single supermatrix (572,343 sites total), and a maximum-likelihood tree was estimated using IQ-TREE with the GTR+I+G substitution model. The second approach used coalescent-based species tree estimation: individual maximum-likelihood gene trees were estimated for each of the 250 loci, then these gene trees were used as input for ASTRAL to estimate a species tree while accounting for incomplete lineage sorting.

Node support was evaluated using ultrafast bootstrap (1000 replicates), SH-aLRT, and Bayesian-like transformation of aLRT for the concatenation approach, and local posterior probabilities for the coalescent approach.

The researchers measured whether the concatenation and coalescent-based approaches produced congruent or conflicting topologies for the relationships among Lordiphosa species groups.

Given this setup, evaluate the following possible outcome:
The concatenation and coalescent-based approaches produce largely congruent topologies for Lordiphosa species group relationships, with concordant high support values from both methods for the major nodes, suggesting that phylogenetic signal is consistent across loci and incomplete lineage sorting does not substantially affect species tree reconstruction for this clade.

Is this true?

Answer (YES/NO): YES